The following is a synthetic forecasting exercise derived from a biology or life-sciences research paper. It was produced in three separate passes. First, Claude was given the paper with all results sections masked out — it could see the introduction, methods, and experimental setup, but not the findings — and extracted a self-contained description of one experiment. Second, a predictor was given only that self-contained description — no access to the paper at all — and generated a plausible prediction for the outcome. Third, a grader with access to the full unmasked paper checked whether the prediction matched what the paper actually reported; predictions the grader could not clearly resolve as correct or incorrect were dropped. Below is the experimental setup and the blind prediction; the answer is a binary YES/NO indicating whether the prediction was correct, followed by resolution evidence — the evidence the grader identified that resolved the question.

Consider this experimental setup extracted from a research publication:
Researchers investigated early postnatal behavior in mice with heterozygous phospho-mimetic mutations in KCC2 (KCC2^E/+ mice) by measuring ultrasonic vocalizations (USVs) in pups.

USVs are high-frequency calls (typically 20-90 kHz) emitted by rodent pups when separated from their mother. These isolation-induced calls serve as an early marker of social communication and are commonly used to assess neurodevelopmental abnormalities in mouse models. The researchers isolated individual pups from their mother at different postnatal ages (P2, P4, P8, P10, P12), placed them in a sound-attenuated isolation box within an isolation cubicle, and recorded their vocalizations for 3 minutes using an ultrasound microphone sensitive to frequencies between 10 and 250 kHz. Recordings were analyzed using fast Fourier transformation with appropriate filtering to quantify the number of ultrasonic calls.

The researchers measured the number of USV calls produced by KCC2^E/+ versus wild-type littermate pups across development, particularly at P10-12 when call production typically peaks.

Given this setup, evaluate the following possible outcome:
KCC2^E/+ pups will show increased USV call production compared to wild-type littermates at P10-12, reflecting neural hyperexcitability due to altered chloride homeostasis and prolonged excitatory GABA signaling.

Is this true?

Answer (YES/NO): YES